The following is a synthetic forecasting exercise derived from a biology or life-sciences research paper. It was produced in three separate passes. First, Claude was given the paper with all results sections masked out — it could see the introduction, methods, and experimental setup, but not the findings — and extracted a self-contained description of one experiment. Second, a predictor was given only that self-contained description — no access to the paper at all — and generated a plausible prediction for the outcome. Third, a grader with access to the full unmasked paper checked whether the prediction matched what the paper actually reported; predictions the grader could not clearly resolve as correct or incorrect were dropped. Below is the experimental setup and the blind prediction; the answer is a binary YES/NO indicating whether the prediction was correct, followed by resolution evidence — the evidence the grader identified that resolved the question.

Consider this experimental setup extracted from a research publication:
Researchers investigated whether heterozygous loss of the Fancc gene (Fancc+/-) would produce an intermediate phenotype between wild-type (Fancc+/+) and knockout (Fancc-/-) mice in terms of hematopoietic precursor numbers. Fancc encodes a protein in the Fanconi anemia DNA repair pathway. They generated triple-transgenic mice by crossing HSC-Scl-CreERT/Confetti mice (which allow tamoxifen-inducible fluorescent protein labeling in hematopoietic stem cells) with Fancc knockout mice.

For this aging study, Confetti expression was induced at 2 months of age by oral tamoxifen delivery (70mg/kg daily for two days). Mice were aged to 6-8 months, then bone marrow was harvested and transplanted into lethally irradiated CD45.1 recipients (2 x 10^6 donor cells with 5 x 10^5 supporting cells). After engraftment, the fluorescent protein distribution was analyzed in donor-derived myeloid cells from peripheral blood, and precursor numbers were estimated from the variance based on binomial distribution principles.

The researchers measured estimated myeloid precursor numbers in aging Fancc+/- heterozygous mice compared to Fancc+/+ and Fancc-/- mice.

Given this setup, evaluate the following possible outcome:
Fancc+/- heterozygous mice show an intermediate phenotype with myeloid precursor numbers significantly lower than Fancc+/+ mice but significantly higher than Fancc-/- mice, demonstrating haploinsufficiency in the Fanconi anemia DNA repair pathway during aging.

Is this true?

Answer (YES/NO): NO